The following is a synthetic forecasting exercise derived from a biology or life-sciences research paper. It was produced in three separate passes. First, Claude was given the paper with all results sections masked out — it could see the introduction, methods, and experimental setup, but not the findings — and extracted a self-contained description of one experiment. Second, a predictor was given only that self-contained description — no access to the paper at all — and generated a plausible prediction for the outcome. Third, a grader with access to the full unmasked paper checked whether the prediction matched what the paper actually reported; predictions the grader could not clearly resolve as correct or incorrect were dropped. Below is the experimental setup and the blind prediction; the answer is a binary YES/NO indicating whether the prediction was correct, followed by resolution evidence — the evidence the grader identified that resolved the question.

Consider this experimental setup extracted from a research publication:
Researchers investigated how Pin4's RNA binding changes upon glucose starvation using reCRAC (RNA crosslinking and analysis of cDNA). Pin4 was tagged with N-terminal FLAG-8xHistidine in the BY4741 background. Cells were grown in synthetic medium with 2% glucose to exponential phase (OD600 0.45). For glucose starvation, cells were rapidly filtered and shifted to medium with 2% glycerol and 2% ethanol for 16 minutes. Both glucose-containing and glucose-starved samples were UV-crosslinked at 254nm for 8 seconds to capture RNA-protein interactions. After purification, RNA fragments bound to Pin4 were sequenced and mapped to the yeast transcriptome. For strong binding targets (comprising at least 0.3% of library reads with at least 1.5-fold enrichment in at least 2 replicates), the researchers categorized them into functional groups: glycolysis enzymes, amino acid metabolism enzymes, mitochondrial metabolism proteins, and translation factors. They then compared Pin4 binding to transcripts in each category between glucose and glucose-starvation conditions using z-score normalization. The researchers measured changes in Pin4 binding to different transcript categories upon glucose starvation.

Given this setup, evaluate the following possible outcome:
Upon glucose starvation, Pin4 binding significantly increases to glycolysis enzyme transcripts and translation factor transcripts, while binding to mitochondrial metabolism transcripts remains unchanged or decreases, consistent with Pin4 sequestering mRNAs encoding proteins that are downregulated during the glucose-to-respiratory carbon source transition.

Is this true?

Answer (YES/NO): NO